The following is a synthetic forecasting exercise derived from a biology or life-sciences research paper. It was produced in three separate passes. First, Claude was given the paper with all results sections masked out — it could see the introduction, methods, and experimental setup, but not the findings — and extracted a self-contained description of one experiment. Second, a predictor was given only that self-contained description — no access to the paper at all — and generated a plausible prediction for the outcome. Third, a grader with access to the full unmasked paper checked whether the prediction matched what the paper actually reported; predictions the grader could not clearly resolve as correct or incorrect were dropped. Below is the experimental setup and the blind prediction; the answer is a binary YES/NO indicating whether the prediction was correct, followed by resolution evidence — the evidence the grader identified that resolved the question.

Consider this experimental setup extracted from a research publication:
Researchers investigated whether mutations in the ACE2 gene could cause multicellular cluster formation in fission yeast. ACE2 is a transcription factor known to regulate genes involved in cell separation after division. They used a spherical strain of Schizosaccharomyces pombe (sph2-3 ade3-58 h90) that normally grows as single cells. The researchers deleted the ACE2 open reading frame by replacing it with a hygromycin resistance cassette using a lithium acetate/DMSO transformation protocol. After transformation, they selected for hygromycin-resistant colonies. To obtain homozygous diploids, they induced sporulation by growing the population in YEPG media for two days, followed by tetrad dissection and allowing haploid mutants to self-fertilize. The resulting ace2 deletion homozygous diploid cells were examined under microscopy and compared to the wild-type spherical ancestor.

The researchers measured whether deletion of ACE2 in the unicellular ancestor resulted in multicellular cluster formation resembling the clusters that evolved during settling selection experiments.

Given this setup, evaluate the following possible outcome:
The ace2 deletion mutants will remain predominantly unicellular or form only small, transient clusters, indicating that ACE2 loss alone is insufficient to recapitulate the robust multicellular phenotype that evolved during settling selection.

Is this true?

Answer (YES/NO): NO